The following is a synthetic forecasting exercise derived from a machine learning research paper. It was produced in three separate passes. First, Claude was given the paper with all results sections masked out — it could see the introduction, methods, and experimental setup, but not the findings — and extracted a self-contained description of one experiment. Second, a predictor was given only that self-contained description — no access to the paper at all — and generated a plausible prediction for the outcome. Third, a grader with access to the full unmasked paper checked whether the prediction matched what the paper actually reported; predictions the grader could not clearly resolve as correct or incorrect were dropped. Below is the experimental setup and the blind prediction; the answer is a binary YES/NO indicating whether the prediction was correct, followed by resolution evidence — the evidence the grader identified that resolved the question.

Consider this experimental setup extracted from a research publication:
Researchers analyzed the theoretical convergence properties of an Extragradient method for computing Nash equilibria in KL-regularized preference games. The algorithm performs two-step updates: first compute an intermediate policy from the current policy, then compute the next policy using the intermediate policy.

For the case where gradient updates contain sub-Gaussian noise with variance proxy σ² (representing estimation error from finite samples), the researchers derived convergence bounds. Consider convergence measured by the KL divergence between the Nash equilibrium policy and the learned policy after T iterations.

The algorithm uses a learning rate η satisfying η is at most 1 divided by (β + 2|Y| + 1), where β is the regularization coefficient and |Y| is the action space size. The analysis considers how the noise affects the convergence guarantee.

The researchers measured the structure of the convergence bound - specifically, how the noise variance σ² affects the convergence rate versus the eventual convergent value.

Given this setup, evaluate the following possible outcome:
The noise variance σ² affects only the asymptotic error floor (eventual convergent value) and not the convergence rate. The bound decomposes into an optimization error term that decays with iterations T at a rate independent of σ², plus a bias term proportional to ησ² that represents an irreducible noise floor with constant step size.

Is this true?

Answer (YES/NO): NO